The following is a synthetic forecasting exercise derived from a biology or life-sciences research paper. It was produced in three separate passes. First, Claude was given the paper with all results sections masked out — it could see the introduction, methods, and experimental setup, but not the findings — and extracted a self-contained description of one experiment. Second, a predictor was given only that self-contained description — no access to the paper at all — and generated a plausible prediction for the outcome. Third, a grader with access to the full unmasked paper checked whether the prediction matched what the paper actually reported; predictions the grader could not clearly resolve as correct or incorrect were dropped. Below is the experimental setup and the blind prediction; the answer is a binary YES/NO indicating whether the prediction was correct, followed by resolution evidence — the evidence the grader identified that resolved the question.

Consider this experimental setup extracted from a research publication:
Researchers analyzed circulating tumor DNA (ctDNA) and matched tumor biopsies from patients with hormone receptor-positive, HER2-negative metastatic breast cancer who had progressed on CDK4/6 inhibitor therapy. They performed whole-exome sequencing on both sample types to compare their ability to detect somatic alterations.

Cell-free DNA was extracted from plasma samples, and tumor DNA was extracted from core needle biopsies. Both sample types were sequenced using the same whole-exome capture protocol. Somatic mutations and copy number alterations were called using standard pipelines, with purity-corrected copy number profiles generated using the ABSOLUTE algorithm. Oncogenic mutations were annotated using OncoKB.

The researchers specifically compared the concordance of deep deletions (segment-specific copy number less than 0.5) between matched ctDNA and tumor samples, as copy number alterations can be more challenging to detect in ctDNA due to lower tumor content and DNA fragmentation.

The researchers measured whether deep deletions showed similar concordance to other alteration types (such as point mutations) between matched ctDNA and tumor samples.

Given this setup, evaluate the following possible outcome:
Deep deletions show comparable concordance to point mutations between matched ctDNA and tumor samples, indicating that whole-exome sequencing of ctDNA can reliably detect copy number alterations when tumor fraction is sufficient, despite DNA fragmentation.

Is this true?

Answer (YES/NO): NO